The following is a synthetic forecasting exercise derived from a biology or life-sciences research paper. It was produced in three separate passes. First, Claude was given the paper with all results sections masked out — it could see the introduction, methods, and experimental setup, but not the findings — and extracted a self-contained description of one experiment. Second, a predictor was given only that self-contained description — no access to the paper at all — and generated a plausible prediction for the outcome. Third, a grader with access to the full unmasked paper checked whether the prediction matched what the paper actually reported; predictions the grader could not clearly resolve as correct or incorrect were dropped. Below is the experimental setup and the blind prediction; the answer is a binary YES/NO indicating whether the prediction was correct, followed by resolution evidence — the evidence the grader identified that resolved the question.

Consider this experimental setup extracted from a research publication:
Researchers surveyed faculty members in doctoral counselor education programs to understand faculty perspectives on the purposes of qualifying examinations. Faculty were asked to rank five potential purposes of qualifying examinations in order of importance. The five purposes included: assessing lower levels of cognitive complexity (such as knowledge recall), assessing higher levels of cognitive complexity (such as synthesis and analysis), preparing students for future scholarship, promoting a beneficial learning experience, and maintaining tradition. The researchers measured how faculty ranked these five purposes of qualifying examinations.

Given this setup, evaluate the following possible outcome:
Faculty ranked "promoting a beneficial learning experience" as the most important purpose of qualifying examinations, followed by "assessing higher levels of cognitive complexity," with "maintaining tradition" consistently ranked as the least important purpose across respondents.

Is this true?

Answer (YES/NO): NO